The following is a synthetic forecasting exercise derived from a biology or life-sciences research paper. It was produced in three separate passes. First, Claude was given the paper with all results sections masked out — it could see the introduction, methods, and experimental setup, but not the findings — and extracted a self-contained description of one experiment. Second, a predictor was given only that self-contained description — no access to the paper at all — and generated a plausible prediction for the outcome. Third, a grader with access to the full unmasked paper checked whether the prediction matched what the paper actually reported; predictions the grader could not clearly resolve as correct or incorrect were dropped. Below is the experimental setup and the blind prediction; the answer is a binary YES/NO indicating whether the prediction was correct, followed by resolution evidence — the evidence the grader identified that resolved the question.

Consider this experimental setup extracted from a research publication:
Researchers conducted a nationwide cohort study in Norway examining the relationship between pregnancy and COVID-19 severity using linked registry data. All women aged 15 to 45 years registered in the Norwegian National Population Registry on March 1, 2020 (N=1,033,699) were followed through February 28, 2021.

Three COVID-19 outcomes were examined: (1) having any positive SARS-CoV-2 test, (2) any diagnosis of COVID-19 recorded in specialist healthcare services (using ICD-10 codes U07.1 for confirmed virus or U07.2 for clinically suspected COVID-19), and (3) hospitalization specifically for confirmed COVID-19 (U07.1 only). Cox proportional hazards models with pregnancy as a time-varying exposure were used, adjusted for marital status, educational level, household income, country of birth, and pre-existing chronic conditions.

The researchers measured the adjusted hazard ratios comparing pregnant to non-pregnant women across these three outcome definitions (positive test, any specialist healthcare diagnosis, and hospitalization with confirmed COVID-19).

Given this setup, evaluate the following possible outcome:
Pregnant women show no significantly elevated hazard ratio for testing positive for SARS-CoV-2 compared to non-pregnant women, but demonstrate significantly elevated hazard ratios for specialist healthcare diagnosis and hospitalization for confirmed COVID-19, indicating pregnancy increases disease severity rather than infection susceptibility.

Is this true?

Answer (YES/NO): YES